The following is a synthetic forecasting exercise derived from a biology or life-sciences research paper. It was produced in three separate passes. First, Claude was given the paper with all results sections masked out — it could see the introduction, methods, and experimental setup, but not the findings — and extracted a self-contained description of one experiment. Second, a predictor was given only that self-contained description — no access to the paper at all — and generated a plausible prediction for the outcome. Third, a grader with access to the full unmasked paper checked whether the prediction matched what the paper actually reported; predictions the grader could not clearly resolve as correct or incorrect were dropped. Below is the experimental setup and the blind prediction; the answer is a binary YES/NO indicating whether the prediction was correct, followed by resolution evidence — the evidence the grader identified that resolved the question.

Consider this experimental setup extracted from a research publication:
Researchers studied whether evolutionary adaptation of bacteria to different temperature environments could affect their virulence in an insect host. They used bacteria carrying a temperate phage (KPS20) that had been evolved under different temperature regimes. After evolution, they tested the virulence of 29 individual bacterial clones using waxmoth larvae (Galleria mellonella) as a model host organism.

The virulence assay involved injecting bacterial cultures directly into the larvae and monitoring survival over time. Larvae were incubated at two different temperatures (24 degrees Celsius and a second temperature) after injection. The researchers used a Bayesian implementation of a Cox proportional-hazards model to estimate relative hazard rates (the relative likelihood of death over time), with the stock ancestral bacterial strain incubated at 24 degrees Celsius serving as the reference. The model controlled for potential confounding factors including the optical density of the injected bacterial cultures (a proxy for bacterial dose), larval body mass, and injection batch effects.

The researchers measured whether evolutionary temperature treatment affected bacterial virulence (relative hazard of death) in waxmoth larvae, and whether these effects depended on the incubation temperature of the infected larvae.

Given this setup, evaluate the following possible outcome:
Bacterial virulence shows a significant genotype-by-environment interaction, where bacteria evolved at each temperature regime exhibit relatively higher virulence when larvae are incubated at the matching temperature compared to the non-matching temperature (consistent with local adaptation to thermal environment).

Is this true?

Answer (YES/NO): NO